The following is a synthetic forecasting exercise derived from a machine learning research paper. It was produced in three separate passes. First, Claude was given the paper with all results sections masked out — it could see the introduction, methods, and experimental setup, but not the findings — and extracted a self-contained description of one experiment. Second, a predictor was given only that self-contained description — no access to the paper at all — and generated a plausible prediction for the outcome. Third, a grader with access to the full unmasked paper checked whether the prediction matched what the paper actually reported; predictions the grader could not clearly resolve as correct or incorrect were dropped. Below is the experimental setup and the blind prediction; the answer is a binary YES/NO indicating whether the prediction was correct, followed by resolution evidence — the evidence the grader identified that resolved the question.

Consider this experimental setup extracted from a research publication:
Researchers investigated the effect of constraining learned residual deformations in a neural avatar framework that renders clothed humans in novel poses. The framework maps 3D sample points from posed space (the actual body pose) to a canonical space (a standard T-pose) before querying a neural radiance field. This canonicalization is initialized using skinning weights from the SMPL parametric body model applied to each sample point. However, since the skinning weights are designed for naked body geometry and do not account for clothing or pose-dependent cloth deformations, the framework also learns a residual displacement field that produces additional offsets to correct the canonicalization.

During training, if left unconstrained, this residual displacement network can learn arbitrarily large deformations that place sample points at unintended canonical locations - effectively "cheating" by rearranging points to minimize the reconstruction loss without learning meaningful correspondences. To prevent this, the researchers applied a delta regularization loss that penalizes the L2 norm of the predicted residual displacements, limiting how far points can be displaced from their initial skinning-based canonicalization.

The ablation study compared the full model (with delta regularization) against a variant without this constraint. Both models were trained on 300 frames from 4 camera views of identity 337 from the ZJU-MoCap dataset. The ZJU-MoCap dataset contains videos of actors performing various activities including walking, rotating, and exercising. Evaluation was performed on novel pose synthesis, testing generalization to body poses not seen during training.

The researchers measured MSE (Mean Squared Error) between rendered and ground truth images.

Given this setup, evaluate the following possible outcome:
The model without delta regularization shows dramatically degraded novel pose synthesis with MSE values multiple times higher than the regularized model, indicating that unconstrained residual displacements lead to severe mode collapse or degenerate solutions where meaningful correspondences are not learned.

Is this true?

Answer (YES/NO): NO